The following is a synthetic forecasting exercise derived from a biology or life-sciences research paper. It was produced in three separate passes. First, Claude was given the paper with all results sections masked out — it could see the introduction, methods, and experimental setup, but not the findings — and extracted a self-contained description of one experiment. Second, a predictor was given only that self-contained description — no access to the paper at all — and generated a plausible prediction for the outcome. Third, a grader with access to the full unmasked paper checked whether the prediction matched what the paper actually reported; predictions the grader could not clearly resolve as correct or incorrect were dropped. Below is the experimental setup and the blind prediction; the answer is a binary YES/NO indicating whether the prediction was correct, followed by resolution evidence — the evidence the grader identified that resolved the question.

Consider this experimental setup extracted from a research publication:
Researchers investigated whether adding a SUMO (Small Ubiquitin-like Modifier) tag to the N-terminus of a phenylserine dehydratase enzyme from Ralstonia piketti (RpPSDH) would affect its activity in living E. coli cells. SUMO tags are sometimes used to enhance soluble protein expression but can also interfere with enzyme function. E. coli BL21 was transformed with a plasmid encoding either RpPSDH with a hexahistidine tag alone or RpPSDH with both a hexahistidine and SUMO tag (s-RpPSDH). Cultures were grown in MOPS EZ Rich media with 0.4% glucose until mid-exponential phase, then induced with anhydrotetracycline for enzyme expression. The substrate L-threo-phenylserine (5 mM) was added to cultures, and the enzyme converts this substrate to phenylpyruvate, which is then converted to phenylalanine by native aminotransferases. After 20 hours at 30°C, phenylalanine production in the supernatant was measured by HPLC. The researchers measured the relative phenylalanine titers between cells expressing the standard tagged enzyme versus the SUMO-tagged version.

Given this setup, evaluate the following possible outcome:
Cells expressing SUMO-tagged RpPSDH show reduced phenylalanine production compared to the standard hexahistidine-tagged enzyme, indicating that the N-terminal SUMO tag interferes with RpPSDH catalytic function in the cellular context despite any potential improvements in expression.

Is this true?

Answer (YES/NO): NO